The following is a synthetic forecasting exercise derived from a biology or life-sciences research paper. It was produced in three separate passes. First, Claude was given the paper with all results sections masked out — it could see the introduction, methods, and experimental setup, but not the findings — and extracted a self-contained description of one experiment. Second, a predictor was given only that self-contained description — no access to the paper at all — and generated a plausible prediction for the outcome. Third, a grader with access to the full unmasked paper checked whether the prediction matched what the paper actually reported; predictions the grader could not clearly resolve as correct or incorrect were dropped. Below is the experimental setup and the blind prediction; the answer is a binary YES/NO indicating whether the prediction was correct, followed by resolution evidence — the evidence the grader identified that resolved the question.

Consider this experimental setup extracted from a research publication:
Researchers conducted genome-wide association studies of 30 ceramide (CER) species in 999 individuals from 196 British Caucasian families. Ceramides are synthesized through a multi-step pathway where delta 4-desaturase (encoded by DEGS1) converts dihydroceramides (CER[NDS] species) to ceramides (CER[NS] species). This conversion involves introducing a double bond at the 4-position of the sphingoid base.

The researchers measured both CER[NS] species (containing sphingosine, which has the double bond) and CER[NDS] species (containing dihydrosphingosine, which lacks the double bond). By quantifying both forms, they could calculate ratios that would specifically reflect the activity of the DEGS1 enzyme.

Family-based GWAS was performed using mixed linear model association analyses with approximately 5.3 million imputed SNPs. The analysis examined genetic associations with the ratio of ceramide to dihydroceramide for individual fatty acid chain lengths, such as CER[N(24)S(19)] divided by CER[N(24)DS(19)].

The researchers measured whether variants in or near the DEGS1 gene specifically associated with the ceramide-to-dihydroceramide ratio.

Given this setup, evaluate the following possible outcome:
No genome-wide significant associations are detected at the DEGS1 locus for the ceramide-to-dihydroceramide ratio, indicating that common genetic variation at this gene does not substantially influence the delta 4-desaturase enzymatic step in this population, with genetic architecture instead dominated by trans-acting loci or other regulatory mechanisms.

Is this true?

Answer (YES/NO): NO